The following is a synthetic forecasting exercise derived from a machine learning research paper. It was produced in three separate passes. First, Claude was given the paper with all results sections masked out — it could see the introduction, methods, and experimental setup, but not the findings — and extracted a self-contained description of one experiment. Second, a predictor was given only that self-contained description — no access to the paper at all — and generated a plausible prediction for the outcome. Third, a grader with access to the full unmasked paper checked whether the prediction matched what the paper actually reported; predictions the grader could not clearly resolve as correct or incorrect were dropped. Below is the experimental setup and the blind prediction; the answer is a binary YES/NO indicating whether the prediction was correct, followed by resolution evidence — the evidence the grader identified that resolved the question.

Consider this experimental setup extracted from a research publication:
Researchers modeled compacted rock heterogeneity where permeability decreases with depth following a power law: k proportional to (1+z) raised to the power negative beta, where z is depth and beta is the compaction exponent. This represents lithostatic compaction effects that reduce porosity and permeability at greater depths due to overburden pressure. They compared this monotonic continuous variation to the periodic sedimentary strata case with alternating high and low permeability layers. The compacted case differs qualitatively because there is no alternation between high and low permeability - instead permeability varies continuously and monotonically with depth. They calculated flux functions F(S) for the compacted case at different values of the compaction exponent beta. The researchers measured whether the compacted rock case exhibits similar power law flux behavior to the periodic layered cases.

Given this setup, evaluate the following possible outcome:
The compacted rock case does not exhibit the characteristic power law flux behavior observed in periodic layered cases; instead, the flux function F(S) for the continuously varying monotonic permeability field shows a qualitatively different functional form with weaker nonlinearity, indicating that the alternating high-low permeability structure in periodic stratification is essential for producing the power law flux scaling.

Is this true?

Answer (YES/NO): NO